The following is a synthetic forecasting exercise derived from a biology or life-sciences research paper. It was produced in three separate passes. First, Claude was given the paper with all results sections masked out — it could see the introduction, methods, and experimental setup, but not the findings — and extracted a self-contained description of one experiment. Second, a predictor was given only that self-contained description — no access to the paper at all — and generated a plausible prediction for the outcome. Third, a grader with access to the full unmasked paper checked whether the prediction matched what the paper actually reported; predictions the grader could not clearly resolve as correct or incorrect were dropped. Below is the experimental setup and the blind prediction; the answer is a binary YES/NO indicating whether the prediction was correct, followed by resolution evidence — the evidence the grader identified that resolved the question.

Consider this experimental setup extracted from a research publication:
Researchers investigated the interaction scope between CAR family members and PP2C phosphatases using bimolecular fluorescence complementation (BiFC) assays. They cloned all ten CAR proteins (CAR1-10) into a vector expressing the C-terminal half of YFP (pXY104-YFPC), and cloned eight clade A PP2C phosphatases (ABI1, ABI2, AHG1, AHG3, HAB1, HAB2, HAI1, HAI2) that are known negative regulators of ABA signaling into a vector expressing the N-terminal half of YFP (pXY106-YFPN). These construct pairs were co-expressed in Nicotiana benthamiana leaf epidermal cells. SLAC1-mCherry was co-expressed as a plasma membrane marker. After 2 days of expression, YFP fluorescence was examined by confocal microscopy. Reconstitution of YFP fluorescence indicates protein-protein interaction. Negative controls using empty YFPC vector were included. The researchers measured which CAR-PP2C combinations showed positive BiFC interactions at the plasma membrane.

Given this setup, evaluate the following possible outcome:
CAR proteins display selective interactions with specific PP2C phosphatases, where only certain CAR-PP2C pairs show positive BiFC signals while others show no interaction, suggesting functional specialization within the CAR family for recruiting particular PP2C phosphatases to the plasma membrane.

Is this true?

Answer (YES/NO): NO